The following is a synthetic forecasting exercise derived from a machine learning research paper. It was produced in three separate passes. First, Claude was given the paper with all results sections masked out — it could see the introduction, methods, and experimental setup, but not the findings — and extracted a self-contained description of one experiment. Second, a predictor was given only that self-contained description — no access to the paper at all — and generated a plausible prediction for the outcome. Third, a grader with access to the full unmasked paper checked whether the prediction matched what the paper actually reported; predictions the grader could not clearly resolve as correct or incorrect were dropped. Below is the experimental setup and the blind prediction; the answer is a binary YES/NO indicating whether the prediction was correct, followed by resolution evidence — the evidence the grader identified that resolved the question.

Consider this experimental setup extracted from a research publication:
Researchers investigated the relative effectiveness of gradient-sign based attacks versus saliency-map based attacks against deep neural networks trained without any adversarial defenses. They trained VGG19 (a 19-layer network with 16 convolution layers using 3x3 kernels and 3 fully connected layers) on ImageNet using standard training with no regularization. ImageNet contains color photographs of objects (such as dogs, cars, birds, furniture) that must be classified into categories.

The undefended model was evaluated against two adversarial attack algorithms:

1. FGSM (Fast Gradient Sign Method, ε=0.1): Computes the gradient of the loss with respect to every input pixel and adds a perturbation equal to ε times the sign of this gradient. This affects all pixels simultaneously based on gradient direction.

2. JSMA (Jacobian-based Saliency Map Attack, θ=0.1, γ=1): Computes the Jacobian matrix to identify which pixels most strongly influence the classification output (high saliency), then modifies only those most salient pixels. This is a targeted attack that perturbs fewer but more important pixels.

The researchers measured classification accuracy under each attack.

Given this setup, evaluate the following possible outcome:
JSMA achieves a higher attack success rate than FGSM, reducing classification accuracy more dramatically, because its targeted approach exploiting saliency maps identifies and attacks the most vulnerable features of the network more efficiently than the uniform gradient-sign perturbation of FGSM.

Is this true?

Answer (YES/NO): NO